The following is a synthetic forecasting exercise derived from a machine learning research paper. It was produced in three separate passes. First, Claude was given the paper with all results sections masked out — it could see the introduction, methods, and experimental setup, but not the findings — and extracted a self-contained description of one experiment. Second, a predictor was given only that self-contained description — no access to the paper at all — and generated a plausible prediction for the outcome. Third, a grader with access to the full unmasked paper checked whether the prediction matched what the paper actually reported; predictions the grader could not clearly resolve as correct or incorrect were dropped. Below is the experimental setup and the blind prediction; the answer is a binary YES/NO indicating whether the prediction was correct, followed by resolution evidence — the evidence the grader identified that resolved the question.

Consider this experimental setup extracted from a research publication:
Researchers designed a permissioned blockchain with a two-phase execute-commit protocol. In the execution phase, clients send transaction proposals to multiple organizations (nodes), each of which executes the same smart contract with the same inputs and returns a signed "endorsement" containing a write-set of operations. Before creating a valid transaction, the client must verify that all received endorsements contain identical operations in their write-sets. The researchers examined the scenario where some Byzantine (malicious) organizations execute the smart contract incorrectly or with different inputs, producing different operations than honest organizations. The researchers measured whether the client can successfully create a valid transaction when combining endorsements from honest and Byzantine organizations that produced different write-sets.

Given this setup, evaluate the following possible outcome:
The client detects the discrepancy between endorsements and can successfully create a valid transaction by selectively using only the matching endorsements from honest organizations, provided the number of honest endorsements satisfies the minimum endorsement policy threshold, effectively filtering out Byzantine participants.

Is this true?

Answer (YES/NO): NO